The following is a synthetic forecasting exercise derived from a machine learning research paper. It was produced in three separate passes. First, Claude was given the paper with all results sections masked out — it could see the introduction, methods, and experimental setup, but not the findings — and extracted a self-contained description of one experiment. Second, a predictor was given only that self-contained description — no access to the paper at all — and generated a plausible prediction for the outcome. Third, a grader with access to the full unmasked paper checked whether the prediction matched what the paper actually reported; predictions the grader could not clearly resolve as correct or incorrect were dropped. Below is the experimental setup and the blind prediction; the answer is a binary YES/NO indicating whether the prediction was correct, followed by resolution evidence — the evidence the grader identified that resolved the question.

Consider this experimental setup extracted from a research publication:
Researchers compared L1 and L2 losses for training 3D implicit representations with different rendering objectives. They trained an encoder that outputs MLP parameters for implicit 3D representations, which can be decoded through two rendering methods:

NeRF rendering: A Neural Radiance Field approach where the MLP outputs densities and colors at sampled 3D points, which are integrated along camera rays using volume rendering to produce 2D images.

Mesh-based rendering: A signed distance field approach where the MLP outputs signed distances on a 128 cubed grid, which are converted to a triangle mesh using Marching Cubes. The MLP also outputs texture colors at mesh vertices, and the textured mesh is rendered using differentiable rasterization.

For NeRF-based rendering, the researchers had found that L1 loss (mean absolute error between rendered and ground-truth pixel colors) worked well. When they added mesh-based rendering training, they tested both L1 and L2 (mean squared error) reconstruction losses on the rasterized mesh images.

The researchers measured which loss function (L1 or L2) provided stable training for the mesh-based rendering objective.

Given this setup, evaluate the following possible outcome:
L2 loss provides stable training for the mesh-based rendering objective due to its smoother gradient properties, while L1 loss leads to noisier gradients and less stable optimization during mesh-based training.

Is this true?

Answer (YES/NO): NO